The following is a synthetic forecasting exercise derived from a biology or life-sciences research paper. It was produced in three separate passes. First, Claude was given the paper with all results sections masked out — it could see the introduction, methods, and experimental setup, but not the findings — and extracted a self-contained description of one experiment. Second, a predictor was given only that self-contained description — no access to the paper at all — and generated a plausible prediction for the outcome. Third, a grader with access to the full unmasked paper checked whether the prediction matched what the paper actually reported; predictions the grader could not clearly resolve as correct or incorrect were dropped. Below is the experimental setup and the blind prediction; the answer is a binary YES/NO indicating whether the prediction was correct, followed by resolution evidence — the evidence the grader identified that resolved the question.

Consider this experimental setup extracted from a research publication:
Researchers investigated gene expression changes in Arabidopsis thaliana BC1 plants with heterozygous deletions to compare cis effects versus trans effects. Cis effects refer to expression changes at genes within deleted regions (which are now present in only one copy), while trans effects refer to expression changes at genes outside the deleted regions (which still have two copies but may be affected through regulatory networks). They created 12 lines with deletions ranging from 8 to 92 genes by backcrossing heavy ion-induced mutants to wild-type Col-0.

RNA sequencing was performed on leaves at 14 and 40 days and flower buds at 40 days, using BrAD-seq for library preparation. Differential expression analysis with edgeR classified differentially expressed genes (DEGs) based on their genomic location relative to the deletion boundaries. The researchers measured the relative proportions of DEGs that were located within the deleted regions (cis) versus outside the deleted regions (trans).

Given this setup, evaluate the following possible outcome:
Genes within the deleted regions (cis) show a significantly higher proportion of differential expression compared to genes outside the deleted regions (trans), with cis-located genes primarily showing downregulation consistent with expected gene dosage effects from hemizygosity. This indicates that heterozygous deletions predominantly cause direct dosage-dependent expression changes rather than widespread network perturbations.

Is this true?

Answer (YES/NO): YES